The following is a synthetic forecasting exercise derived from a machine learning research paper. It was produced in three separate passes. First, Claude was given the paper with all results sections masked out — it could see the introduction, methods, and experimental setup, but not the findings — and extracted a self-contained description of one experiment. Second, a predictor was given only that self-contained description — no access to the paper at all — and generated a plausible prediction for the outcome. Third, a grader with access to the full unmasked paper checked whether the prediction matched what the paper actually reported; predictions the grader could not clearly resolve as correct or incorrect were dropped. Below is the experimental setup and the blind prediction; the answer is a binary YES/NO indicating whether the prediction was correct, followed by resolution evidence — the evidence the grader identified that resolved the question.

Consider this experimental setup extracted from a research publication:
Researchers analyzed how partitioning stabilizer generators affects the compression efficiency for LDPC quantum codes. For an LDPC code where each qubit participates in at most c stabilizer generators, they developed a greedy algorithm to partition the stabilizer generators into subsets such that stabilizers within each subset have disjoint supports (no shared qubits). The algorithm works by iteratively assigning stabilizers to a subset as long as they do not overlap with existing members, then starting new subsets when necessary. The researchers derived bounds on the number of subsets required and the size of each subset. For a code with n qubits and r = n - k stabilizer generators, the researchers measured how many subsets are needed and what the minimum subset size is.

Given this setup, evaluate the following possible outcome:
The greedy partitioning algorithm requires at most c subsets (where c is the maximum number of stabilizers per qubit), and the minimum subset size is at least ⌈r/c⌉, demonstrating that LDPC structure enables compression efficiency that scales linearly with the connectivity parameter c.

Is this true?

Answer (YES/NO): NO